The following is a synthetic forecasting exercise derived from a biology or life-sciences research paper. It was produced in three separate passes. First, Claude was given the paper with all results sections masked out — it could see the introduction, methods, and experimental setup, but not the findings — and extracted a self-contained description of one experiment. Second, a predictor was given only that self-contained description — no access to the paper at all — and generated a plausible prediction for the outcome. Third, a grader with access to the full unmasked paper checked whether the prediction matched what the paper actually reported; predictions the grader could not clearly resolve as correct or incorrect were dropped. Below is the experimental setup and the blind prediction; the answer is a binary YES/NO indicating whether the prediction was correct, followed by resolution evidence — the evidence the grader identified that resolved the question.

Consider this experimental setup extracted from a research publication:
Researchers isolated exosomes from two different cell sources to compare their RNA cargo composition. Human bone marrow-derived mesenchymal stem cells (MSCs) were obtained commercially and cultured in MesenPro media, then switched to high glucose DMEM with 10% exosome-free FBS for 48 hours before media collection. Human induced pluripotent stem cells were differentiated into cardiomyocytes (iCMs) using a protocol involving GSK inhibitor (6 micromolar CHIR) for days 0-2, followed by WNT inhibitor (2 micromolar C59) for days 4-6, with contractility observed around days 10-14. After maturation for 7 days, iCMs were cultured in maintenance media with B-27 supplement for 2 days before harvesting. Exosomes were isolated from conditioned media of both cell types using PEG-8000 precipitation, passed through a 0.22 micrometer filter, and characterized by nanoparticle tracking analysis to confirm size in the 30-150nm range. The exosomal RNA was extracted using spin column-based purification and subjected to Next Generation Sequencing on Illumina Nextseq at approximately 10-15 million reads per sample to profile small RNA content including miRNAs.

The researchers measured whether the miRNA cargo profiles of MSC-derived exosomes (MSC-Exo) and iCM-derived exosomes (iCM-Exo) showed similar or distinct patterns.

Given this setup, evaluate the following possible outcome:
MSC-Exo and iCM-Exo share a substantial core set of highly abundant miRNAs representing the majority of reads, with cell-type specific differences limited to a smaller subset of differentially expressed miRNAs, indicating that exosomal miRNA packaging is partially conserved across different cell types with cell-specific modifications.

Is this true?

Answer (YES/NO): NO